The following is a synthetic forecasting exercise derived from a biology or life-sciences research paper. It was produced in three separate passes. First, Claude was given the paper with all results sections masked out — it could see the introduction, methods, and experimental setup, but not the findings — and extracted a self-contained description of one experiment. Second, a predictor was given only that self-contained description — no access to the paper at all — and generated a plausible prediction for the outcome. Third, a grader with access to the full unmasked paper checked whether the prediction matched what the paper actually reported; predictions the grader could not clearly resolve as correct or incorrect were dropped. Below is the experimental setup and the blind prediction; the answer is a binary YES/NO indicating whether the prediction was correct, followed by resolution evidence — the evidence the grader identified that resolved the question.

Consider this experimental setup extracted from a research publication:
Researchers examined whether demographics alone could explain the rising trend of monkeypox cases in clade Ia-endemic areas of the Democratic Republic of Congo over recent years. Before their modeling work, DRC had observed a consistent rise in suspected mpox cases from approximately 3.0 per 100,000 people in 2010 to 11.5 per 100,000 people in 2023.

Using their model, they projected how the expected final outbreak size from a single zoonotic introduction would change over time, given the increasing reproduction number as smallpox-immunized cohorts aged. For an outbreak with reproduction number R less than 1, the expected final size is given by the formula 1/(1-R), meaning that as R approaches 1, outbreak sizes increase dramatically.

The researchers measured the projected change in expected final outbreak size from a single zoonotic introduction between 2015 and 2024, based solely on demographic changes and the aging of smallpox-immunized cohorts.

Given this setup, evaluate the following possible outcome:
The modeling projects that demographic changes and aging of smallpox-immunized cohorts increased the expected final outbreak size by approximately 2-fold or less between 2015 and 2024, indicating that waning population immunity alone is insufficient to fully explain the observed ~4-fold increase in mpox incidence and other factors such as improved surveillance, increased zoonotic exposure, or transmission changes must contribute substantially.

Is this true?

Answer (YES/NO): NO